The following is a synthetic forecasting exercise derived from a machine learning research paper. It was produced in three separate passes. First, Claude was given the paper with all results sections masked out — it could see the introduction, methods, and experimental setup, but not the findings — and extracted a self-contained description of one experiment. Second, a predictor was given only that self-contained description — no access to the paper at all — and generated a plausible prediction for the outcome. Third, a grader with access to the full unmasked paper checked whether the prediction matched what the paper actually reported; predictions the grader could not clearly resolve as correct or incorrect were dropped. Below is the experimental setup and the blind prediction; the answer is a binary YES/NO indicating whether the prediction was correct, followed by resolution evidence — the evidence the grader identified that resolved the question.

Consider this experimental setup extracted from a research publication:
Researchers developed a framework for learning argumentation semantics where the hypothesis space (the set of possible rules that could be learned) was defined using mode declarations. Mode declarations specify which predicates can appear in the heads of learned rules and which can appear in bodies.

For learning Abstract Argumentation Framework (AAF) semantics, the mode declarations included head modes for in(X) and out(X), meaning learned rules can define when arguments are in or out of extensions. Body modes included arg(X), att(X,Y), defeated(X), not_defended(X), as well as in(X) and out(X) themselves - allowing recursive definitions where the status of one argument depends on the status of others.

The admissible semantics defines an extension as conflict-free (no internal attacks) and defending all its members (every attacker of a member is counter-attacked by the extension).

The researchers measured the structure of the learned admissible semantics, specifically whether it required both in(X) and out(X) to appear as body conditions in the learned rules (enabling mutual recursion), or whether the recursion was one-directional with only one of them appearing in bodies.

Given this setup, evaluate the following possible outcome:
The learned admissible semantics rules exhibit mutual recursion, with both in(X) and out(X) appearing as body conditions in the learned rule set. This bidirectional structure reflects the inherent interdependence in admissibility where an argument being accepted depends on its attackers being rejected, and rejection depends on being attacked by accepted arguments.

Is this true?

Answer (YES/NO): YES